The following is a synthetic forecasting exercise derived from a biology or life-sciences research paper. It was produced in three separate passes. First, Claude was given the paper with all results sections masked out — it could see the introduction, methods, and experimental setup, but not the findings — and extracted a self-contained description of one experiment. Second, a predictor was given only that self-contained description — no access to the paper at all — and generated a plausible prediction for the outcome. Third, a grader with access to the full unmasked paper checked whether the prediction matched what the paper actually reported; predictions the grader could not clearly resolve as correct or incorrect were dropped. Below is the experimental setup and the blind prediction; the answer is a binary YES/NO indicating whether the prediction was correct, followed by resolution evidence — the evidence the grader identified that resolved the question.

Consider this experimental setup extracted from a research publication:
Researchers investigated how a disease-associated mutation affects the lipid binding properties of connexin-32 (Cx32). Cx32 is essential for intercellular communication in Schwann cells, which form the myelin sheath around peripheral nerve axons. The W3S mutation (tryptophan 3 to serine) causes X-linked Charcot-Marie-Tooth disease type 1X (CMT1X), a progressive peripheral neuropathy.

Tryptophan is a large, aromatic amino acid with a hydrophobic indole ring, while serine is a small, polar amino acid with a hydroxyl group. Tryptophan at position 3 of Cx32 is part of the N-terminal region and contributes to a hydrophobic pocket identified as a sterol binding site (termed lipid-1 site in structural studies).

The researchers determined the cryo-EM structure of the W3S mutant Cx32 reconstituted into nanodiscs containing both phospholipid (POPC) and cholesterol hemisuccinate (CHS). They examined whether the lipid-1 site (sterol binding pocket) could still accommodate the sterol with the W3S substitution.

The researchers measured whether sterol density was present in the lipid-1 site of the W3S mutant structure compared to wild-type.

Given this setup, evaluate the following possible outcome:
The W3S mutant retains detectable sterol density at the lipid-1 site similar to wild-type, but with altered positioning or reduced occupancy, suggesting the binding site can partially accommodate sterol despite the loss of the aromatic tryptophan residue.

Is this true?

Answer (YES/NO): NO